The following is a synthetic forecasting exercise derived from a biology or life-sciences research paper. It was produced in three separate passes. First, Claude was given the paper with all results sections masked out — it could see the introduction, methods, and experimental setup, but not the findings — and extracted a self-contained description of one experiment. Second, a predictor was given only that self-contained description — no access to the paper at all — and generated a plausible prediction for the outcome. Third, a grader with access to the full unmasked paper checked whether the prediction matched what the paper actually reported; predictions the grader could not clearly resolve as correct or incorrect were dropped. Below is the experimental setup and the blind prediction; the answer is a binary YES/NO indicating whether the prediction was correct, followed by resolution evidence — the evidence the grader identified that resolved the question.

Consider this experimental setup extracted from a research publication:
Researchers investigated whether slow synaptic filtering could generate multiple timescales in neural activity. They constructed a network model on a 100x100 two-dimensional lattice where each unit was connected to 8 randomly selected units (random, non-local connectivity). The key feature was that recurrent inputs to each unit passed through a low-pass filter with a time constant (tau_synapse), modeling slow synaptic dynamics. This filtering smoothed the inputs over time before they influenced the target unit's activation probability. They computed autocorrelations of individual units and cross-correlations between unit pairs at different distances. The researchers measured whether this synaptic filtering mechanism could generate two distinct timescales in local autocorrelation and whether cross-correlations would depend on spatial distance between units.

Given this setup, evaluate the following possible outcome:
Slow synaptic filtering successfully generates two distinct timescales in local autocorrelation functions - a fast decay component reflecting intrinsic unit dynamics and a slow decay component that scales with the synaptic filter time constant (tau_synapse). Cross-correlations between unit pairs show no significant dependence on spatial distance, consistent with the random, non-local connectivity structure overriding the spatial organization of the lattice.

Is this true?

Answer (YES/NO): YES